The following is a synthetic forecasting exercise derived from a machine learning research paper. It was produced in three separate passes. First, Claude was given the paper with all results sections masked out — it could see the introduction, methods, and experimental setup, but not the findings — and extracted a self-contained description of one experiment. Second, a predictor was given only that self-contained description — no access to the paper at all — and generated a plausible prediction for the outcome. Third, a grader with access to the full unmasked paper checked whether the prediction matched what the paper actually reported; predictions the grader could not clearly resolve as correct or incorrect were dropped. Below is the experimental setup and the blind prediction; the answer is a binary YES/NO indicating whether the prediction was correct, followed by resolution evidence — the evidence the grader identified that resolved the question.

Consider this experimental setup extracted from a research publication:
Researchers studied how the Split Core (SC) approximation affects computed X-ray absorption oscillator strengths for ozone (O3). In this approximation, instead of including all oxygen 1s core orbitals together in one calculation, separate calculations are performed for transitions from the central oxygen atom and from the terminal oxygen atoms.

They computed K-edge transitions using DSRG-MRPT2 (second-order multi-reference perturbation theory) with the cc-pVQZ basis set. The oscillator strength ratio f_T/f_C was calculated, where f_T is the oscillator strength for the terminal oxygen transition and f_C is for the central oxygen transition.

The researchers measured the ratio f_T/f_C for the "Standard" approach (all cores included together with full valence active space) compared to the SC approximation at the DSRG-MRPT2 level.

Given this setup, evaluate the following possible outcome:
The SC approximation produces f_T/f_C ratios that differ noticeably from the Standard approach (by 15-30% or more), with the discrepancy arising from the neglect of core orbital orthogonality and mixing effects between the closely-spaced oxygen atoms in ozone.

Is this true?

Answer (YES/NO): YES